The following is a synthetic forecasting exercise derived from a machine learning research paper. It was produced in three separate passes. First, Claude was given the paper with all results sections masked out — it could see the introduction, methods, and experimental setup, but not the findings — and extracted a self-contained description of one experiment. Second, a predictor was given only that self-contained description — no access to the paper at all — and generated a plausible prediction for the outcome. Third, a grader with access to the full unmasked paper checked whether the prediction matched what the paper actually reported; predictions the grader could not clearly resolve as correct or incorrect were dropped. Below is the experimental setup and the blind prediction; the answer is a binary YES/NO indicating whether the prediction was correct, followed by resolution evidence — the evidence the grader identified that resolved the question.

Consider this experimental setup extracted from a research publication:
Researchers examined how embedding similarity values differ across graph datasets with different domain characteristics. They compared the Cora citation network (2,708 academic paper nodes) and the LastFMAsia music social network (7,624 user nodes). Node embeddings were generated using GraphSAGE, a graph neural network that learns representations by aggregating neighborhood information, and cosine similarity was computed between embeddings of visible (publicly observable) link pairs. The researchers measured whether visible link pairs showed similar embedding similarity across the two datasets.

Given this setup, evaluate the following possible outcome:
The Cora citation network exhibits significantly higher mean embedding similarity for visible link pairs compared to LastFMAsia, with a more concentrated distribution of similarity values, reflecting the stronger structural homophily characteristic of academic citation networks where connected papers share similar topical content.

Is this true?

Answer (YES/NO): NO